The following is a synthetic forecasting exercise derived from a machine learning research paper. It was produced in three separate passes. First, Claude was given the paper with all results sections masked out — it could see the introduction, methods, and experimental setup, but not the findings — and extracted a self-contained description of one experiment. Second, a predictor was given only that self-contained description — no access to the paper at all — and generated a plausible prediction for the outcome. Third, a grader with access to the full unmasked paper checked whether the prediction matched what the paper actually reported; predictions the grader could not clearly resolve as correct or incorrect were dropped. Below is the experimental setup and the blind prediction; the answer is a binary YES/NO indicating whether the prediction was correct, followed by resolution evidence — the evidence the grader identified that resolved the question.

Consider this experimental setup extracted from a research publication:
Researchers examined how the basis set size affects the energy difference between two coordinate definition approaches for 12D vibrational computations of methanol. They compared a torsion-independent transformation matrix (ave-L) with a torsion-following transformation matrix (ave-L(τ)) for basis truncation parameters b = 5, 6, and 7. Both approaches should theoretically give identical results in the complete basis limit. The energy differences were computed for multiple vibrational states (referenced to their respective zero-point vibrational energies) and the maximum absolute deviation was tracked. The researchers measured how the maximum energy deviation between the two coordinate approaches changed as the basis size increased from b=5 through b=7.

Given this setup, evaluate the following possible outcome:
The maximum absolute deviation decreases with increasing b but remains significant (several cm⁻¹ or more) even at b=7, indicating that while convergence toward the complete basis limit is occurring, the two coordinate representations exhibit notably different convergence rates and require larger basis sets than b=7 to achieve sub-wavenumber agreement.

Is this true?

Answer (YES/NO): NO